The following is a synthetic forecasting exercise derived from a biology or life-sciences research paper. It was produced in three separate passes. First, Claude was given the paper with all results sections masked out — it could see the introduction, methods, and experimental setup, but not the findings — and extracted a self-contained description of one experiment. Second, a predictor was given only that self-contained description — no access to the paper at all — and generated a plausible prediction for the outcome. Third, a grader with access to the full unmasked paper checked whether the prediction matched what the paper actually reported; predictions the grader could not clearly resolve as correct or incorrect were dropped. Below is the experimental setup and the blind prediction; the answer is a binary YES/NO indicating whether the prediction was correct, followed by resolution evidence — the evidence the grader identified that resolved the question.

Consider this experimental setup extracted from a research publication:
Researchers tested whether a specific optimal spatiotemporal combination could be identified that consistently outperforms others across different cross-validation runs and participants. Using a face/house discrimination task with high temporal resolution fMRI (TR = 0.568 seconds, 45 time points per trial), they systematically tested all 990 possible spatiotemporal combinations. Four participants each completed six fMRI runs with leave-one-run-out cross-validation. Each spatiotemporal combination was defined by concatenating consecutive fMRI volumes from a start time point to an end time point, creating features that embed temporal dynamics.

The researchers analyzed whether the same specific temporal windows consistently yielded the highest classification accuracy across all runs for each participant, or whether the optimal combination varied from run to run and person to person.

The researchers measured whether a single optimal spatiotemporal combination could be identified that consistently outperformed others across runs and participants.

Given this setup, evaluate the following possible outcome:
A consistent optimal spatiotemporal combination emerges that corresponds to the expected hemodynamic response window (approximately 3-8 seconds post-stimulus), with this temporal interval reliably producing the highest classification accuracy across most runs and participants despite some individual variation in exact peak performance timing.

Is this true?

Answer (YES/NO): NO